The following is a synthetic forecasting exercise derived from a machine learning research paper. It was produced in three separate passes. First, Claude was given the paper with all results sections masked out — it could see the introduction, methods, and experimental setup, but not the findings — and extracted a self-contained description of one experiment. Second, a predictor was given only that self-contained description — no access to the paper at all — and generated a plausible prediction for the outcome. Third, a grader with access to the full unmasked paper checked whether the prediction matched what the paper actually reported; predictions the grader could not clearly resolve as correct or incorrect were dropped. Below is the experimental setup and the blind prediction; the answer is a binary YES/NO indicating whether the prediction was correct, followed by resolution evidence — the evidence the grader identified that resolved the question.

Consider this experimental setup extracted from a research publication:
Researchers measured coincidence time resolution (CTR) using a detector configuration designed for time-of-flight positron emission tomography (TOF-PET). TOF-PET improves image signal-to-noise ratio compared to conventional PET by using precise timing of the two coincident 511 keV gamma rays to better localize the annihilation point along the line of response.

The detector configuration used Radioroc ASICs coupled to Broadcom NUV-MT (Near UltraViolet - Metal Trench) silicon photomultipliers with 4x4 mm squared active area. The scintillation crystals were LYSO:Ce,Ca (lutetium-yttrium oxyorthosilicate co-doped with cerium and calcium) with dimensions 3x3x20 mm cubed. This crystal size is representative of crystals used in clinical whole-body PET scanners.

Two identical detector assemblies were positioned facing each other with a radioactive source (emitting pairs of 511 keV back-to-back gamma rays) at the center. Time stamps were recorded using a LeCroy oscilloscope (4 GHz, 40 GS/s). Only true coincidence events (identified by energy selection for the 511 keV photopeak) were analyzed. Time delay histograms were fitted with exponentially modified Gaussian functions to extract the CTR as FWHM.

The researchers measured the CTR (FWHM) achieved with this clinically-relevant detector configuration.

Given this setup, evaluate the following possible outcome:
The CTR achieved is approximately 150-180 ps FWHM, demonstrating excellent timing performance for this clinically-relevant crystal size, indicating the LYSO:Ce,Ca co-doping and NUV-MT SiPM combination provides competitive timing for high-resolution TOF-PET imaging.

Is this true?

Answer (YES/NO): NO